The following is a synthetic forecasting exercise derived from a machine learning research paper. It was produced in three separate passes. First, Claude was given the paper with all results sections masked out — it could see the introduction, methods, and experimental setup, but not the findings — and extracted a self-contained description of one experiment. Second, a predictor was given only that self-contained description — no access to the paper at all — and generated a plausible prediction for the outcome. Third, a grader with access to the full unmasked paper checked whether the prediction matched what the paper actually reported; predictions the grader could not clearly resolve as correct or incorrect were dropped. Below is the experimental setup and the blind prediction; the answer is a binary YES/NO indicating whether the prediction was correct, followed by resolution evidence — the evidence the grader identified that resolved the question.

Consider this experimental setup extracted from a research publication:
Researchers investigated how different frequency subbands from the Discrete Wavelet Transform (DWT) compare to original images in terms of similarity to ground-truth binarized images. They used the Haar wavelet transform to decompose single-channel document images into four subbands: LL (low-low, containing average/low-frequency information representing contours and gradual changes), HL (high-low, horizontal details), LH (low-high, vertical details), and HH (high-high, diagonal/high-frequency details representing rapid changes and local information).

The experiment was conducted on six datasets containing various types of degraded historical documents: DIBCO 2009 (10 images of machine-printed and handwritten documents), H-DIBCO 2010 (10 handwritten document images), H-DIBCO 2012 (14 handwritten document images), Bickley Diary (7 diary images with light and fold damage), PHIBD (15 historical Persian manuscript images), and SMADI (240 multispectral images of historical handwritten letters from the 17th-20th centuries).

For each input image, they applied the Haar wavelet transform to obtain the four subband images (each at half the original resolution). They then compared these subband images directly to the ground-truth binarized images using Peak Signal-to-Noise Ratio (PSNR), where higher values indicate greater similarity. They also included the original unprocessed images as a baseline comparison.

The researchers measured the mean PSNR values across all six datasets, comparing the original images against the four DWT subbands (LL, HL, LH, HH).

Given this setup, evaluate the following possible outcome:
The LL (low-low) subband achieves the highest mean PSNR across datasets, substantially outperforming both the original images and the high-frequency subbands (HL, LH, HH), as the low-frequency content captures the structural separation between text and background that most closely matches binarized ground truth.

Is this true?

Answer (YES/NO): NO